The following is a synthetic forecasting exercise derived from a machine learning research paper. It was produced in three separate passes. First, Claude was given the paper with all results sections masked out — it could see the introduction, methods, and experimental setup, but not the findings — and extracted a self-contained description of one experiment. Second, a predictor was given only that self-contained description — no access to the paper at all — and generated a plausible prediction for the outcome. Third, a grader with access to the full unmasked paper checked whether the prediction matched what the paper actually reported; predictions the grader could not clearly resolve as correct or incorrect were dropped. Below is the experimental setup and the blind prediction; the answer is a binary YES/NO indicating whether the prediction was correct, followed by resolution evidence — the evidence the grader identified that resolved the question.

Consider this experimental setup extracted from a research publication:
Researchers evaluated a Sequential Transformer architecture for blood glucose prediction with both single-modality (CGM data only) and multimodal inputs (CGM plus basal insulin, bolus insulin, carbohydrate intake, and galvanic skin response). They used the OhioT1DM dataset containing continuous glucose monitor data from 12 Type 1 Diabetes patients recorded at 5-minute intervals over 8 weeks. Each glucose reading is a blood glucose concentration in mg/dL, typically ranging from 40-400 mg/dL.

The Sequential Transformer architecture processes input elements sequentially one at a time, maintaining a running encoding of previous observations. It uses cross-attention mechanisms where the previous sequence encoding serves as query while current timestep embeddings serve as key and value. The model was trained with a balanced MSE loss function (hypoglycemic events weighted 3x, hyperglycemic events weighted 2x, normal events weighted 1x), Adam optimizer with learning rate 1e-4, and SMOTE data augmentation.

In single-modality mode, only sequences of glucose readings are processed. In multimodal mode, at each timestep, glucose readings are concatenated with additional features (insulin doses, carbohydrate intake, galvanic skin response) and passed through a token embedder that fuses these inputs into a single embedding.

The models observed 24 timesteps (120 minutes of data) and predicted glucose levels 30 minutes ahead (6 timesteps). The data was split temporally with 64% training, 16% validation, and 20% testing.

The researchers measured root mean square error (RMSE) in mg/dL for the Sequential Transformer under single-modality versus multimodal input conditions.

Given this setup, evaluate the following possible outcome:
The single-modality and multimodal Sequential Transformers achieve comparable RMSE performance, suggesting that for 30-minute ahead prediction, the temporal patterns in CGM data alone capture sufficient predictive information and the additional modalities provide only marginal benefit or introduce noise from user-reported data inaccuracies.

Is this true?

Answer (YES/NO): NO